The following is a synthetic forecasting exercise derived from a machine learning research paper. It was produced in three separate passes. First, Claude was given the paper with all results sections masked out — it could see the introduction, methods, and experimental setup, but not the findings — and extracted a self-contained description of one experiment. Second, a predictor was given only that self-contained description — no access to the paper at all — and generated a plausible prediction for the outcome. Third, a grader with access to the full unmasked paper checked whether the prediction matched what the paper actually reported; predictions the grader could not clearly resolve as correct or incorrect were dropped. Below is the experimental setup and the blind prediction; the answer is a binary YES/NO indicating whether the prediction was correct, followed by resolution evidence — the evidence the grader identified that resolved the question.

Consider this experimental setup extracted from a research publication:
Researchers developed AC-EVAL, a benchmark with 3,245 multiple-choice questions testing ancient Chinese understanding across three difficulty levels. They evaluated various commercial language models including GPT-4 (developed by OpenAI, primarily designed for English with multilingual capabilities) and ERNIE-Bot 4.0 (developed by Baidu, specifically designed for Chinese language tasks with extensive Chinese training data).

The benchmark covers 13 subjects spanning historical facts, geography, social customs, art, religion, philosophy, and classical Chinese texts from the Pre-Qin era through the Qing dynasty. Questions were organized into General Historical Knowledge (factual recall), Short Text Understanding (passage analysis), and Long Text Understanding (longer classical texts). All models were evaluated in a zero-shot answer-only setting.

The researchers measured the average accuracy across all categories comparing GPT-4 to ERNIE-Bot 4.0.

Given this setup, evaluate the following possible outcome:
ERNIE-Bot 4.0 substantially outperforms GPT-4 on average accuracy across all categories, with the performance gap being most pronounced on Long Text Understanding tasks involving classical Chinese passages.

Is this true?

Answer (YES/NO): YES